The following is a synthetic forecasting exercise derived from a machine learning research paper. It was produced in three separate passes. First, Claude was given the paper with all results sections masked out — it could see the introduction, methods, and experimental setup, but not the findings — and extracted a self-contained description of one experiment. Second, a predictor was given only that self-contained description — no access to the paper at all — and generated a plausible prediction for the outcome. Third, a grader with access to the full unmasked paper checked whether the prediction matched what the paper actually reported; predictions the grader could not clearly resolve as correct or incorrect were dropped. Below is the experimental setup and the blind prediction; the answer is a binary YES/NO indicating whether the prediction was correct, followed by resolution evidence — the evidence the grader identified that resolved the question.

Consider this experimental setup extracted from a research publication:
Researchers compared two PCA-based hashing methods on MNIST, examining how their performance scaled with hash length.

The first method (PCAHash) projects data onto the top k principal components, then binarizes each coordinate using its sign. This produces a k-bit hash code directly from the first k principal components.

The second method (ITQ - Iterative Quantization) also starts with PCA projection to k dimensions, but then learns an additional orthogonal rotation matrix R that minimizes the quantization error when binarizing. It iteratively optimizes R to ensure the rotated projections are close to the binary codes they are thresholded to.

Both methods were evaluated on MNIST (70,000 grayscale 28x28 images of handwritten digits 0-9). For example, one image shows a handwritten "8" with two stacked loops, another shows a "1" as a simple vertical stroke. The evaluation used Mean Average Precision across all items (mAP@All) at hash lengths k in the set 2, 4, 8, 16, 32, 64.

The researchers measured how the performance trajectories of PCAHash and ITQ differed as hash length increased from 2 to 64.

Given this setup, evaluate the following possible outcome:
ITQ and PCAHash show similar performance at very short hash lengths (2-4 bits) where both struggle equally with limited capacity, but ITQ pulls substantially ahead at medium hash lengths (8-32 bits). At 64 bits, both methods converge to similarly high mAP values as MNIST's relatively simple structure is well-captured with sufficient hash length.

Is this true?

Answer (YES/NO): NO